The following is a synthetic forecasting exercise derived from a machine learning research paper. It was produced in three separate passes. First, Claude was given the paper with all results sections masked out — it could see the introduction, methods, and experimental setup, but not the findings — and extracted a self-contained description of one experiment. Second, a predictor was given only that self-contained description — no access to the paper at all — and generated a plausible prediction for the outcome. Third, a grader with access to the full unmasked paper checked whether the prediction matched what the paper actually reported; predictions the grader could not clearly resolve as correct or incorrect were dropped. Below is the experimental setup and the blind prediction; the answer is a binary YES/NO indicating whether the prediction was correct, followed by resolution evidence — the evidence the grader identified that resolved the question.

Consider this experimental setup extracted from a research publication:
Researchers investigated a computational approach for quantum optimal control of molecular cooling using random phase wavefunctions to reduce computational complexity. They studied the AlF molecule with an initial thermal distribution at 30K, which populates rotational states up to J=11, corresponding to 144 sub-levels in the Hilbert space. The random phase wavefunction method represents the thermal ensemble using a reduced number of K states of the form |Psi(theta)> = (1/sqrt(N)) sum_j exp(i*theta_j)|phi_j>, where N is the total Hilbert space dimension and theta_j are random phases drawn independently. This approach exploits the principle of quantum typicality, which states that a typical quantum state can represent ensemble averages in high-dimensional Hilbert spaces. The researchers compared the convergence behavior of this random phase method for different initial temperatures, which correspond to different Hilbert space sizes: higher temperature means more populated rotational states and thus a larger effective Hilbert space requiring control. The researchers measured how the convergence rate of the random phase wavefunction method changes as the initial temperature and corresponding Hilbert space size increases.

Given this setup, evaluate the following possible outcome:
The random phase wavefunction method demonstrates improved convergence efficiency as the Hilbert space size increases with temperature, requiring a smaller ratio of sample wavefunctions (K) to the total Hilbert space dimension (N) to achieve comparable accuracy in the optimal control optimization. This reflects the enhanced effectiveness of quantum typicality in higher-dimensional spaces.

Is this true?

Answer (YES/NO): YES